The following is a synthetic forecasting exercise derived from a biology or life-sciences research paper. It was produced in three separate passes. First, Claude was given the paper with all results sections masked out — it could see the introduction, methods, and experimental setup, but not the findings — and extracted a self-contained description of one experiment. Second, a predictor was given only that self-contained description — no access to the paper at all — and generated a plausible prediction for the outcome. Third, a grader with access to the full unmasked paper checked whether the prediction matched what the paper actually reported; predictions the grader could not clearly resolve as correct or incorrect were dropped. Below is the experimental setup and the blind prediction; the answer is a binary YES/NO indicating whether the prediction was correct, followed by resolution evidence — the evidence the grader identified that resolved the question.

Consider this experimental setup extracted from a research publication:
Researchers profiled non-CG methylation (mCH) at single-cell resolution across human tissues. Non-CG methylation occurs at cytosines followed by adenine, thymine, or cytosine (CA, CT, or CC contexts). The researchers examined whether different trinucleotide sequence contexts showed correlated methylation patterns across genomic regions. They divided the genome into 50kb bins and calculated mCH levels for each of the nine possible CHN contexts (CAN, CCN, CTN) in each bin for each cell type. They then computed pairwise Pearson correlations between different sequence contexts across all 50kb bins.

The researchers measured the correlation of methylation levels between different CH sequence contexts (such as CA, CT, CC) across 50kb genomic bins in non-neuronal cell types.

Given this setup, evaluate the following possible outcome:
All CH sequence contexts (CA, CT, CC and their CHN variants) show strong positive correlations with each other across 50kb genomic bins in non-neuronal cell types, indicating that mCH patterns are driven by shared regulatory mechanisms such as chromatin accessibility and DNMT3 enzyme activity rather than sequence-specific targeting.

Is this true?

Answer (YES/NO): NO